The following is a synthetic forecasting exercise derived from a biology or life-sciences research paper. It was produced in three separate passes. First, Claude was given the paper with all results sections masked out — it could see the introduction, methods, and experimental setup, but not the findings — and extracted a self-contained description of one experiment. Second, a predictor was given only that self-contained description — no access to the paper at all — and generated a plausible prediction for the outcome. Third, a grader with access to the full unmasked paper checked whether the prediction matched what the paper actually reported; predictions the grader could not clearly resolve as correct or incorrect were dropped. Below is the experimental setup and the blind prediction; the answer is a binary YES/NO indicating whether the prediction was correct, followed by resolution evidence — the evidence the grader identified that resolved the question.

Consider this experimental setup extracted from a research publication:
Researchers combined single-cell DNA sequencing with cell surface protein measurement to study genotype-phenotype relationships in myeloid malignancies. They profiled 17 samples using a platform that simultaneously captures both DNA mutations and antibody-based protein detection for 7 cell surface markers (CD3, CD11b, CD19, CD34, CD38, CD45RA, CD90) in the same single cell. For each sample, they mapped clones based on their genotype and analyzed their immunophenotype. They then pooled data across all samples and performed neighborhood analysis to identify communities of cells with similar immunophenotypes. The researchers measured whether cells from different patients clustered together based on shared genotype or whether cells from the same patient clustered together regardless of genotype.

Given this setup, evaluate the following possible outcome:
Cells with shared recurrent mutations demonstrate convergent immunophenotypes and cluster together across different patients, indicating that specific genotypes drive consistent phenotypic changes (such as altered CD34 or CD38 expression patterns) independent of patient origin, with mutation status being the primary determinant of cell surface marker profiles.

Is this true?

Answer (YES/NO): NO